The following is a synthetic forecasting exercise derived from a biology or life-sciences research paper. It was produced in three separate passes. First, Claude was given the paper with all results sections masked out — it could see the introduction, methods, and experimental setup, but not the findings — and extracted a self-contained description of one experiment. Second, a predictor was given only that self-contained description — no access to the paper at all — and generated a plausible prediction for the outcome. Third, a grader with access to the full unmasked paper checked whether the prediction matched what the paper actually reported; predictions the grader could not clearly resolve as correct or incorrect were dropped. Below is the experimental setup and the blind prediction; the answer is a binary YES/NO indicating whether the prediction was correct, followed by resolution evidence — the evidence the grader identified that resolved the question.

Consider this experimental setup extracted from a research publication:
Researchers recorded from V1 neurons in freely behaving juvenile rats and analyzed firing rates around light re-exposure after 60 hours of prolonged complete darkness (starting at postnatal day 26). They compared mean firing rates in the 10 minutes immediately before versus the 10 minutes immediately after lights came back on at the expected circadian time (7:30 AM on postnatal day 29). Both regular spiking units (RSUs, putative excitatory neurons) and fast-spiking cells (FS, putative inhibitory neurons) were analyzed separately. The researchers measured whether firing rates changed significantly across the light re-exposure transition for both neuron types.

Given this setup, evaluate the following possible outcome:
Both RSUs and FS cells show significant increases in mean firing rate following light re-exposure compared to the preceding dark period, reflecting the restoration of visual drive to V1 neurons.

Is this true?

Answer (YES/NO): YES